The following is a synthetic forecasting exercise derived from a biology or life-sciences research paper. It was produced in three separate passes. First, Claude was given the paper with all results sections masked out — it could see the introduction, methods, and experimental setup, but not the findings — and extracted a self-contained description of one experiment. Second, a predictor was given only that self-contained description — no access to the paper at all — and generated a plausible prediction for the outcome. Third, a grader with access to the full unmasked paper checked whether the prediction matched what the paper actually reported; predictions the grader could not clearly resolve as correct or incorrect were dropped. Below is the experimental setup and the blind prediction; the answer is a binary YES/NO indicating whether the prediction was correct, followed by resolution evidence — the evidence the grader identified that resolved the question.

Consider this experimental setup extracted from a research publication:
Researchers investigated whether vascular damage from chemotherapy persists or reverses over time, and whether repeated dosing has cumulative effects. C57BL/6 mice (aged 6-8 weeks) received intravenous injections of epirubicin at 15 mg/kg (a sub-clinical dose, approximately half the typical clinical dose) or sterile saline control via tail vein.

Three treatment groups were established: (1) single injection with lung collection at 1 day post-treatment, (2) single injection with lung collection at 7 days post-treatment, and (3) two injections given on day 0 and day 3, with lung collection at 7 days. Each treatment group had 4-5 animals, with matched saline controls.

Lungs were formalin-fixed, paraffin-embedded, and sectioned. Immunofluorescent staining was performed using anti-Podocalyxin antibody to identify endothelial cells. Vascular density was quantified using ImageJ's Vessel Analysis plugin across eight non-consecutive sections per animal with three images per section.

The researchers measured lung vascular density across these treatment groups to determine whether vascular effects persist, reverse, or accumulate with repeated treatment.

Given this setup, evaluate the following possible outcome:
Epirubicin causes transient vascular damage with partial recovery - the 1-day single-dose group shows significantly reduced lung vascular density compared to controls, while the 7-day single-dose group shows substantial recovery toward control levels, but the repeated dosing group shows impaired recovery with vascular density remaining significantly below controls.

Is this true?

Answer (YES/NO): NO